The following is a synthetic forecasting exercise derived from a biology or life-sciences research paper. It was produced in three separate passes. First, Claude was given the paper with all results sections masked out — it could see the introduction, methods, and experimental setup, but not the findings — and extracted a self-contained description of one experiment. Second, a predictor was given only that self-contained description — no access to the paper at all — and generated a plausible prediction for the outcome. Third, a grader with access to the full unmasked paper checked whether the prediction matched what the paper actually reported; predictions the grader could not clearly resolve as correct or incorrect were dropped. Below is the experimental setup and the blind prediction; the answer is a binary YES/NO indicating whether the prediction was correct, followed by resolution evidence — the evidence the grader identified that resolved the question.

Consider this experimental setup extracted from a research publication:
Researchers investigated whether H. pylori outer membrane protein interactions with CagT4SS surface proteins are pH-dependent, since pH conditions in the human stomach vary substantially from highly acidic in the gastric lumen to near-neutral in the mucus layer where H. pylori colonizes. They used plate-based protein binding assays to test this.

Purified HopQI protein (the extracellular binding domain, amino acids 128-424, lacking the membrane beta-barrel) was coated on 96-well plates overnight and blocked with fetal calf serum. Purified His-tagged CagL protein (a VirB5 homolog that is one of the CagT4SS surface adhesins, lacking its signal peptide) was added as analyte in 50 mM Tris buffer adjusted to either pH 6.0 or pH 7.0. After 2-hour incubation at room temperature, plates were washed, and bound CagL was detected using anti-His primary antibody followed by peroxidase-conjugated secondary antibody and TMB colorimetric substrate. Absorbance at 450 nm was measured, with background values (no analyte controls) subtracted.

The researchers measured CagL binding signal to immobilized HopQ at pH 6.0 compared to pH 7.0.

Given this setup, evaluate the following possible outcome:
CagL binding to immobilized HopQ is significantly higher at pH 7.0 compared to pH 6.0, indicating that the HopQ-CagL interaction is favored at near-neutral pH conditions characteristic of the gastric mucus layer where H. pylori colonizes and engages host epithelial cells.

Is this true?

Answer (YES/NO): NO